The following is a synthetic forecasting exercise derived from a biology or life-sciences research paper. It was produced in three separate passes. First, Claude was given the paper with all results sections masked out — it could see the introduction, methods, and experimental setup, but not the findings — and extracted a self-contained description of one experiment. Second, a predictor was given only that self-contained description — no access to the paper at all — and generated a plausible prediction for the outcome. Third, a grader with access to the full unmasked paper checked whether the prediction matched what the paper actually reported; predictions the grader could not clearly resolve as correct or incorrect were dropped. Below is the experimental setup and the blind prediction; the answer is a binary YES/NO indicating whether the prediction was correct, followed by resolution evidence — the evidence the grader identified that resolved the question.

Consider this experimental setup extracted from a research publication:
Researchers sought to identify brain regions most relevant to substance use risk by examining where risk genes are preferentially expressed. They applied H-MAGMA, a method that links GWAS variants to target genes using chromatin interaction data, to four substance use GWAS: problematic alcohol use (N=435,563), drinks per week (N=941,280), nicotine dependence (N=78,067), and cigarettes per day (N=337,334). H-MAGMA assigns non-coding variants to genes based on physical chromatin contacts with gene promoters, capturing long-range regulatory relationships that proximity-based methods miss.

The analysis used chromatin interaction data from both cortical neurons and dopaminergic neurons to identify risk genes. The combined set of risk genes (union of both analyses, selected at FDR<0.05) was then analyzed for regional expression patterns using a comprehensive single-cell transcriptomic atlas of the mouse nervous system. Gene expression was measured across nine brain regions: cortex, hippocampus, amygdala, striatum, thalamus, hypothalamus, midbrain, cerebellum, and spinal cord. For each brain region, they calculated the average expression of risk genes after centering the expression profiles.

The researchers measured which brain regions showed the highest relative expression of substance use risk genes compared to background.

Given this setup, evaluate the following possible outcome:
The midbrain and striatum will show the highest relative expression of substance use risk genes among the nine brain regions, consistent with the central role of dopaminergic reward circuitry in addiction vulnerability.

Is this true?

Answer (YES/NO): NO